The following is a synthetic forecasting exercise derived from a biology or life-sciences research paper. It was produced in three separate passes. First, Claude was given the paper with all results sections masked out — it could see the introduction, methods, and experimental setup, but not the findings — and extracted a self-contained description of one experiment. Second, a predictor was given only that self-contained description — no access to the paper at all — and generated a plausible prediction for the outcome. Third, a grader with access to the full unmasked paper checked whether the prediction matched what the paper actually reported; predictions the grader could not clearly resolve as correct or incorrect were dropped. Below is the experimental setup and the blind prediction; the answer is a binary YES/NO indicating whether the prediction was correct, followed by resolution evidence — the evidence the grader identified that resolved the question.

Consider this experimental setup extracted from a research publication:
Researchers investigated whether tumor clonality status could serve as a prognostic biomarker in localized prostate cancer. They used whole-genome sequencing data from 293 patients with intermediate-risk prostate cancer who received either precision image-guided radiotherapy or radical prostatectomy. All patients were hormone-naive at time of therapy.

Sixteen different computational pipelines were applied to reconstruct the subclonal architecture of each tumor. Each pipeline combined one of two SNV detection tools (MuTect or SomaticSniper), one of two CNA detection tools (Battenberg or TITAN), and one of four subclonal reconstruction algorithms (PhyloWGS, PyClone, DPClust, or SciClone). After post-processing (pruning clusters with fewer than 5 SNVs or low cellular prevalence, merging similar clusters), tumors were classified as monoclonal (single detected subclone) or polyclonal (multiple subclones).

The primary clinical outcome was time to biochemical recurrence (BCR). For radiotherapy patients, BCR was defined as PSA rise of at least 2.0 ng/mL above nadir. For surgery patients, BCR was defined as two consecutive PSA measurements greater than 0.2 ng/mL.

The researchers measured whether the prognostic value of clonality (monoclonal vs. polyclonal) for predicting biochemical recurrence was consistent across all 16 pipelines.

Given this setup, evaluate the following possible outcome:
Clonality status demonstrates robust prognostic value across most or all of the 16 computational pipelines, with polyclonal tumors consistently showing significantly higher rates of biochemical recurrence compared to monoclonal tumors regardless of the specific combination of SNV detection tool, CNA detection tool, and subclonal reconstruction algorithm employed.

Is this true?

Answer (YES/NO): NO